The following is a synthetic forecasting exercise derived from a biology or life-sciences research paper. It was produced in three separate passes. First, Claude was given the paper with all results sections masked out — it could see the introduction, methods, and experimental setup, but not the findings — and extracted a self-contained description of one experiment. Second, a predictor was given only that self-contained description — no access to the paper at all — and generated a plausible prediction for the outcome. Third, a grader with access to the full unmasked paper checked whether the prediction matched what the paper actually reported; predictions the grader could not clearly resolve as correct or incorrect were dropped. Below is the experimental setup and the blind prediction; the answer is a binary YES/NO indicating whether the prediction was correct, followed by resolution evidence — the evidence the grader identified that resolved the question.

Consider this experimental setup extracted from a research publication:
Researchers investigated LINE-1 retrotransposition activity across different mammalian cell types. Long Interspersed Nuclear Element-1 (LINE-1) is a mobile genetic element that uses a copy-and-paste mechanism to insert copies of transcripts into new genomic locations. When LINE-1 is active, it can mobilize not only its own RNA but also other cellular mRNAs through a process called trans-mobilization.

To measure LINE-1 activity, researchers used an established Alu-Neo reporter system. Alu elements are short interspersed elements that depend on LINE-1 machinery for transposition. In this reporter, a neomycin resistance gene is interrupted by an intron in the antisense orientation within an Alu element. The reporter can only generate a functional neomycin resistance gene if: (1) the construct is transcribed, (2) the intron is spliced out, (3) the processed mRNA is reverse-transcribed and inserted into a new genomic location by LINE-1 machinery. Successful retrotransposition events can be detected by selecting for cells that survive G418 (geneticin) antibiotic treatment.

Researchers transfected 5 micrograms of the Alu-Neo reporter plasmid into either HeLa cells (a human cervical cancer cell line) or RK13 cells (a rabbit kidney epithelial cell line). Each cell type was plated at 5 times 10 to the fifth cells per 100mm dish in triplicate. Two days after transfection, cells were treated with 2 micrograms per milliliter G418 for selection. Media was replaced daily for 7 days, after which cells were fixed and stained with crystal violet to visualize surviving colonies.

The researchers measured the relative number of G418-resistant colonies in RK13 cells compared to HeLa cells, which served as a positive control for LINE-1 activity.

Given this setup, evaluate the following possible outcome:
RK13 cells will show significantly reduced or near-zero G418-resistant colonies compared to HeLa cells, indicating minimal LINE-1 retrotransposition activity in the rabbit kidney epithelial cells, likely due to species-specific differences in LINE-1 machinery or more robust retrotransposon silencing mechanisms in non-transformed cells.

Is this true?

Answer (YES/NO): NO